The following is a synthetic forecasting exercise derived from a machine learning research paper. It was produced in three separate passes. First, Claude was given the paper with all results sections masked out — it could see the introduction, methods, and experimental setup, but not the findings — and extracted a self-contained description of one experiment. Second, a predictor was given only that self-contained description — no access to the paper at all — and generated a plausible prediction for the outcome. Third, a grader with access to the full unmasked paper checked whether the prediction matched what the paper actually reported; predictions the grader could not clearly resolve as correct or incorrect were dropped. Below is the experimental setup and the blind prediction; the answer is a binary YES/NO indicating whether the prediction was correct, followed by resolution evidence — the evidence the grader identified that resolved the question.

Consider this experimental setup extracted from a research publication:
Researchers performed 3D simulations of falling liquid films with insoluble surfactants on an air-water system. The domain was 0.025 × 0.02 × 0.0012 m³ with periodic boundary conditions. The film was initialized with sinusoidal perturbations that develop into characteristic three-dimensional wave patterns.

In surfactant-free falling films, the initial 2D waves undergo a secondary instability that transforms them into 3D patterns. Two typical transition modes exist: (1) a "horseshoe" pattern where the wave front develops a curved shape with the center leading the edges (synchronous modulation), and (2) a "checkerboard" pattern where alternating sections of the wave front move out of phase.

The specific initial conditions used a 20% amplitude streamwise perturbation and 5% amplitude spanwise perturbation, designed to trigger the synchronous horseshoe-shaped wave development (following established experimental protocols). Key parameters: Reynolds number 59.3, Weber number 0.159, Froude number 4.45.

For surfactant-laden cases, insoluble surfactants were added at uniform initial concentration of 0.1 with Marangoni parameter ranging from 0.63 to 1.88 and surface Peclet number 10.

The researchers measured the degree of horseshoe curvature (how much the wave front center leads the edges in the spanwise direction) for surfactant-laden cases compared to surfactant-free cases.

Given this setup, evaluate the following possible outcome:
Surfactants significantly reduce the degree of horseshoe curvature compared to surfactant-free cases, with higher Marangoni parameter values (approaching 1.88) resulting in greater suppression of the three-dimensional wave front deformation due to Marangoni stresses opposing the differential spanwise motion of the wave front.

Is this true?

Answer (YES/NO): YES